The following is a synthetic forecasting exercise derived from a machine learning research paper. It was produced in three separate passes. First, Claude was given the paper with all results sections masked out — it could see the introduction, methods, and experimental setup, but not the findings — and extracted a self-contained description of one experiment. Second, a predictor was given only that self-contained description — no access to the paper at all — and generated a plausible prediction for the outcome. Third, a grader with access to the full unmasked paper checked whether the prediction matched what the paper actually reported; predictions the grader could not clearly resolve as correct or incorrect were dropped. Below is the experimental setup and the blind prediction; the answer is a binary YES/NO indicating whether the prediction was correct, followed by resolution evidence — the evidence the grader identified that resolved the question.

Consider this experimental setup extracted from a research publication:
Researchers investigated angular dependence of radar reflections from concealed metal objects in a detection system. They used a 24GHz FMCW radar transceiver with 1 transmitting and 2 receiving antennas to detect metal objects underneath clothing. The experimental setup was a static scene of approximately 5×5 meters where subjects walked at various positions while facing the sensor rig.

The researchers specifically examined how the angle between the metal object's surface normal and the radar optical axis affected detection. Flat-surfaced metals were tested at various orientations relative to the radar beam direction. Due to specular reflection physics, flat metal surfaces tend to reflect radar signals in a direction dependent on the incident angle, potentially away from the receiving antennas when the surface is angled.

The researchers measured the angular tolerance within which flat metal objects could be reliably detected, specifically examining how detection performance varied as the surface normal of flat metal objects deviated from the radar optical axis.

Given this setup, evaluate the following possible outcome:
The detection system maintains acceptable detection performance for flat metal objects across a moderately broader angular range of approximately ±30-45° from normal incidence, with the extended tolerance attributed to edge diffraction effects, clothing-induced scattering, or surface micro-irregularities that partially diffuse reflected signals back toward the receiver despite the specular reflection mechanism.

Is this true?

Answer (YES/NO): NO